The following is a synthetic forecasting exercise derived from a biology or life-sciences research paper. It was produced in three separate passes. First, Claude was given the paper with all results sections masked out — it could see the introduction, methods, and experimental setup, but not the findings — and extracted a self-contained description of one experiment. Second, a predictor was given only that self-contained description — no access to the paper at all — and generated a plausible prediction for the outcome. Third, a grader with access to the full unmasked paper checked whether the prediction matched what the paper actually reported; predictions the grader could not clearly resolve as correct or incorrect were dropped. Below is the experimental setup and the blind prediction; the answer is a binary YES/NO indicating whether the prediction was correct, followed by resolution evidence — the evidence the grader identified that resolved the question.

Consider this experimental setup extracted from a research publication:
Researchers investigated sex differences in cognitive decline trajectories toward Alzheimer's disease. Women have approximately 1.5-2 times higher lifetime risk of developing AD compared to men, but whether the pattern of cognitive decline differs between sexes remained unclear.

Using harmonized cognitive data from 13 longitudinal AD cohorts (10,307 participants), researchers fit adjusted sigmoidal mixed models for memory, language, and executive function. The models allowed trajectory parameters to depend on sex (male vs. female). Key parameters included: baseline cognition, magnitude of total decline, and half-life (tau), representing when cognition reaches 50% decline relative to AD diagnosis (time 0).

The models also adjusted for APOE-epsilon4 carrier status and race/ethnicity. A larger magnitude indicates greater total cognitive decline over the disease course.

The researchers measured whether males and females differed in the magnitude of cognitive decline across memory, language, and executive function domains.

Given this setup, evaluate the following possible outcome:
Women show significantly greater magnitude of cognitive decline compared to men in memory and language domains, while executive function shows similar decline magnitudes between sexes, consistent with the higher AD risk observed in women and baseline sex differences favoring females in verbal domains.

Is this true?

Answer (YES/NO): YES